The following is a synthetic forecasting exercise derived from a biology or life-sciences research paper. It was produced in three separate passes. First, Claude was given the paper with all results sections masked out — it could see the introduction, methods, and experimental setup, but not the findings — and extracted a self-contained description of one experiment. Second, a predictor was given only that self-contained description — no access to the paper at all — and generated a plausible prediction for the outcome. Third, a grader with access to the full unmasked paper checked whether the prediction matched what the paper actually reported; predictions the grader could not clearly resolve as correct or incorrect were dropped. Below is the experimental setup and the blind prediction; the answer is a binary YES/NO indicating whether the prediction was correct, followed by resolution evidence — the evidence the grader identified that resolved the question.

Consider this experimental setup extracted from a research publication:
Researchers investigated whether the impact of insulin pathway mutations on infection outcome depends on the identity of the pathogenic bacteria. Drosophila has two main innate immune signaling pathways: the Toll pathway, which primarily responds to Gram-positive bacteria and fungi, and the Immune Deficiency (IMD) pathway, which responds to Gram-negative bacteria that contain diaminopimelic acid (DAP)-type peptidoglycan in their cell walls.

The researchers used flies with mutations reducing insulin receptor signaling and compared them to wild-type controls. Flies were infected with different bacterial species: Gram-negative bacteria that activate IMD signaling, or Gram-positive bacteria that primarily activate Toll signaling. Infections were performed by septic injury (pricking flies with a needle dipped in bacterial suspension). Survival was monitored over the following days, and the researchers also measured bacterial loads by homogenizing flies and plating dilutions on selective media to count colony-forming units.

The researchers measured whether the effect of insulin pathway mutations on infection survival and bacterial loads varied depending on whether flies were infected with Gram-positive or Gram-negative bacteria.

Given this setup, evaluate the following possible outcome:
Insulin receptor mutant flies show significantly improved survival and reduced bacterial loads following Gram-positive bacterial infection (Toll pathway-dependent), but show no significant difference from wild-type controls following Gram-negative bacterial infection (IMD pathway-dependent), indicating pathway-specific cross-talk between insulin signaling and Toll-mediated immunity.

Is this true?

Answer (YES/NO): NO